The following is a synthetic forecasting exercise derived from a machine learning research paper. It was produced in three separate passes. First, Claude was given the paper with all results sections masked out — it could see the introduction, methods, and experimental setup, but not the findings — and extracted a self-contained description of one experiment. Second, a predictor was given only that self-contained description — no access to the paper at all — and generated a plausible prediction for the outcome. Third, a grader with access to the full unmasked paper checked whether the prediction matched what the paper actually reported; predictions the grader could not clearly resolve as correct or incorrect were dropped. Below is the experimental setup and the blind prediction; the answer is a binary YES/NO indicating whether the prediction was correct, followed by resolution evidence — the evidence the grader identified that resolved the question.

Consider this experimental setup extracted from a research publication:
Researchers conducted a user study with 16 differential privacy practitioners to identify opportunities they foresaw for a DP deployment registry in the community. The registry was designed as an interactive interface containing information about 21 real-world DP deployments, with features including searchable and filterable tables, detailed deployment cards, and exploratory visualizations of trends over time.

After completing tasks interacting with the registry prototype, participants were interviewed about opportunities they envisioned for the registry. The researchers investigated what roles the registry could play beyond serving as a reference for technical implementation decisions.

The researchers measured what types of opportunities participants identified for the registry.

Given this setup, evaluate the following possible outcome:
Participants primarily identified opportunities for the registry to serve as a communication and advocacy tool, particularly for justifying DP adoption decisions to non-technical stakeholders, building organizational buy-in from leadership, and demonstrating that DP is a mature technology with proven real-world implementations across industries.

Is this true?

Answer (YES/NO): NO